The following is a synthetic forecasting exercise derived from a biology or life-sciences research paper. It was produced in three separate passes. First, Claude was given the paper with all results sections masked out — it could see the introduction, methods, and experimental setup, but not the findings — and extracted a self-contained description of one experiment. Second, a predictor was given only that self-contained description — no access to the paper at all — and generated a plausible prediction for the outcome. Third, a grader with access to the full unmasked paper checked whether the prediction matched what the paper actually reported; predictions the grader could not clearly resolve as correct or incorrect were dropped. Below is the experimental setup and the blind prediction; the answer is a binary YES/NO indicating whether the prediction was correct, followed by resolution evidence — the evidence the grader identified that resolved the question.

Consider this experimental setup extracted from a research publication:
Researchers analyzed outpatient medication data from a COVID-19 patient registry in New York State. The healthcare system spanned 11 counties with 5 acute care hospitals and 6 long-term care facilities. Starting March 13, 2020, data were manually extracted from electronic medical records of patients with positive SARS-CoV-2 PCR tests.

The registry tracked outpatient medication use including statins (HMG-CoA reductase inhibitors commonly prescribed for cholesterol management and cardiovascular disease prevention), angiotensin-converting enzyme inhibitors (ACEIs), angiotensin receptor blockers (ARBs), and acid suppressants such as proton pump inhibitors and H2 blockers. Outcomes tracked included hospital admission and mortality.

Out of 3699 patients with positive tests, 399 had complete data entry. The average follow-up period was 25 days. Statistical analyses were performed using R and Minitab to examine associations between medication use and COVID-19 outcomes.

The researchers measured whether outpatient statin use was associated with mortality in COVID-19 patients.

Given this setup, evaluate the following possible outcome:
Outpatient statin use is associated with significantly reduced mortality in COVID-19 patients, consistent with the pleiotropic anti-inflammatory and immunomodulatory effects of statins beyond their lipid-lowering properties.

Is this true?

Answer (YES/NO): NO